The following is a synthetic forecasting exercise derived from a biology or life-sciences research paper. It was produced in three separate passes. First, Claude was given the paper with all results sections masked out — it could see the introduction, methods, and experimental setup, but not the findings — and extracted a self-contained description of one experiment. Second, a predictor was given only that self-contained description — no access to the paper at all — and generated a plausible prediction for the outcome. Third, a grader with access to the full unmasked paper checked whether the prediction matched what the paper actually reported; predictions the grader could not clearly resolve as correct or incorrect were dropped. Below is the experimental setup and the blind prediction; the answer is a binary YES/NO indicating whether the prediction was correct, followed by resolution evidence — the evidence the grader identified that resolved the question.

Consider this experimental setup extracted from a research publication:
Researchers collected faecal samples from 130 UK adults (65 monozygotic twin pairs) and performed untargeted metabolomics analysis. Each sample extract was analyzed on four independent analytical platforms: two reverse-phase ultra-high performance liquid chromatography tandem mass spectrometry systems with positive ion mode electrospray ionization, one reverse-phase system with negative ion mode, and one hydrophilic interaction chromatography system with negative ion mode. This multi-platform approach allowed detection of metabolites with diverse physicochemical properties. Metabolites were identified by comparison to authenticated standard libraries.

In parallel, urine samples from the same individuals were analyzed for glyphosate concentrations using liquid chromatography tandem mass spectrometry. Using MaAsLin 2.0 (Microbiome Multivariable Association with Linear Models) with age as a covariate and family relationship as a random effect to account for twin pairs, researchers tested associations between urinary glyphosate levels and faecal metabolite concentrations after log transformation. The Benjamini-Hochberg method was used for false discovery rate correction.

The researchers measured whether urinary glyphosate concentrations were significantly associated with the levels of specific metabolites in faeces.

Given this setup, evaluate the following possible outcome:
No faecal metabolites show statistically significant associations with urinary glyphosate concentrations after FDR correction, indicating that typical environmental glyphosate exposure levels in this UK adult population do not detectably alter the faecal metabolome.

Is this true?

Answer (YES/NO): NO